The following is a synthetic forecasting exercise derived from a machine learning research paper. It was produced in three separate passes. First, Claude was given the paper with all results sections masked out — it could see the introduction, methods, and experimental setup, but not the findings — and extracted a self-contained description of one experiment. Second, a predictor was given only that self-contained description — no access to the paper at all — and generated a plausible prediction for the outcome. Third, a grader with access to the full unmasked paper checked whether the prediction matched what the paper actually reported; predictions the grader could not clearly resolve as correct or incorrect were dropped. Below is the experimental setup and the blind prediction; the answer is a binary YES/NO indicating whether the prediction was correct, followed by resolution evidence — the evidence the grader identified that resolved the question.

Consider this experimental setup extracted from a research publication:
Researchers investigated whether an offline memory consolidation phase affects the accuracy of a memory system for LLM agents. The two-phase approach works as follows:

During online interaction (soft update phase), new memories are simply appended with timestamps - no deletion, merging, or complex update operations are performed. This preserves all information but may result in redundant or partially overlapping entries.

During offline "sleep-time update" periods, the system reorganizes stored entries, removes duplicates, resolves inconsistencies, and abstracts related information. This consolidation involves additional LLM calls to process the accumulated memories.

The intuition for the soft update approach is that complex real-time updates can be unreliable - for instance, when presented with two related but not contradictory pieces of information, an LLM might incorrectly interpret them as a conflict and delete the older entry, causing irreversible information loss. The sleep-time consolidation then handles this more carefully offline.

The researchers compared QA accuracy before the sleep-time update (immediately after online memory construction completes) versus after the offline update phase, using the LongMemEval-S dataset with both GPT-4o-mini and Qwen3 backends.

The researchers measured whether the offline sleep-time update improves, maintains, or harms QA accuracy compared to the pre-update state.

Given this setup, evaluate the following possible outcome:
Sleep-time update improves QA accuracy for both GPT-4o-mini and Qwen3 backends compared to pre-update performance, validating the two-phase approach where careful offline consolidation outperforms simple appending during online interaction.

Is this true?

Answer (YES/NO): NO